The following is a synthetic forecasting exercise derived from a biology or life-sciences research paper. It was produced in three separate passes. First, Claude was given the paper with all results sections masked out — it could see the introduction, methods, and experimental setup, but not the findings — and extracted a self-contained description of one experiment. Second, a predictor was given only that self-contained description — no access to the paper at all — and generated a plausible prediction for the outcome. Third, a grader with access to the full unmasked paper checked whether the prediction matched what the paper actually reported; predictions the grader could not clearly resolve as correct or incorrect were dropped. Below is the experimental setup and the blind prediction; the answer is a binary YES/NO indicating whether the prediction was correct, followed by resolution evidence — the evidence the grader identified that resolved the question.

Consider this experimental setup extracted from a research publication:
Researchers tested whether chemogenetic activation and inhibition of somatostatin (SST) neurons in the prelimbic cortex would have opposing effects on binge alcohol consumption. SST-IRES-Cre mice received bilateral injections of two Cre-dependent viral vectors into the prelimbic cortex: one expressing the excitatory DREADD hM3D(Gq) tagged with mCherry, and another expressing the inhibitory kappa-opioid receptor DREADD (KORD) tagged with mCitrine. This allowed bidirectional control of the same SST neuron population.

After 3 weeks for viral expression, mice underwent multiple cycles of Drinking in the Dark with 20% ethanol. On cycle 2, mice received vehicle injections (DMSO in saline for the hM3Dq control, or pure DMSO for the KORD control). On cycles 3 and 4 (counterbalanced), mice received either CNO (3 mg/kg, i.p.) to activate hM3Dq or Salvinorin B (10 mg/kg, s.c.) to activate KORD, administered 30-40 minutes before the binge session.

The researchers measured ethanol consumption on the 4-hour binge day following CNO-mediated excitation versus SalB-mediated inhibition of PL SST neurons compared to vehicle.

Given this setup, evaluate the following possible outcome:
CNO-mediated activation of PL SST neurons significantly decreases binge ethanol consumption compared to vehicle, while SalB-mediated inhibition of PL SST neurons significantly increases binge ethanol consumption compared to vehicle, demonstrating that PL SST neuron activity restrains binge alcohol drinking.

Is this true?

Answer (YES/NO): NO